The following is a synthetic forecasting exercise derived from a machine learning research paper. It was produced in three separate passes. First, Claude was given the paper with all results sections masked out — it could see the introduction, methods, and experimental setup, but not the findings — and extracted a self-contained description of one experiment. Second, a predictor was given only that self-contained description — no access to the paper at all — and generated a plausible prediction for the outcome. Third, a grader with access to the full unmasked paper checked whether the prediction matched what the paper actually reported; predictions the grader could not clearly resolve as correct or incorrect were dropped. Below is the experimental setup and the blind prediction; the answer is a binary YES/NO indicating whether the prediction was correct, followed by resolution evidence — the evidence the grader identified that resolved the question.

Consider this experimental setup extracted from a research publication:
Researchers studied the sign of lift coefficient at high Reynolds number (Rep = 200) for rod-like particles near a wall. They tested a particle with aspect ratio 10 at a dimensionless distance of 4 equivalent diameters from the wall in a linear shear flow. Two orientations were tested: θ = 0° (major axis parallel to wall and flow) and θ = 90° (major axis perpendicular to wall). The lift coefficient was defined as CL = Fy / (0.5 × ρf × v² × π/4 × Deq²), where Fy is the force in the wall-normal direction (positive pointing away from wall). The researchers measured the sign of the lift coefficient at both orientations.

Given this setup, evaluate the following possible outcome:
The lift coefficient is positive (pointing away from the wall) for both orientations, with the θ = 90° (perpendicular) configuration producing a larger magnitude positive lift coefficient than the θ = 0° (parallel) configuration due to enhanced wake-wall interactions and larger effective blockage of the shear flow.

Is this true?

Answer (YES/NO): NO